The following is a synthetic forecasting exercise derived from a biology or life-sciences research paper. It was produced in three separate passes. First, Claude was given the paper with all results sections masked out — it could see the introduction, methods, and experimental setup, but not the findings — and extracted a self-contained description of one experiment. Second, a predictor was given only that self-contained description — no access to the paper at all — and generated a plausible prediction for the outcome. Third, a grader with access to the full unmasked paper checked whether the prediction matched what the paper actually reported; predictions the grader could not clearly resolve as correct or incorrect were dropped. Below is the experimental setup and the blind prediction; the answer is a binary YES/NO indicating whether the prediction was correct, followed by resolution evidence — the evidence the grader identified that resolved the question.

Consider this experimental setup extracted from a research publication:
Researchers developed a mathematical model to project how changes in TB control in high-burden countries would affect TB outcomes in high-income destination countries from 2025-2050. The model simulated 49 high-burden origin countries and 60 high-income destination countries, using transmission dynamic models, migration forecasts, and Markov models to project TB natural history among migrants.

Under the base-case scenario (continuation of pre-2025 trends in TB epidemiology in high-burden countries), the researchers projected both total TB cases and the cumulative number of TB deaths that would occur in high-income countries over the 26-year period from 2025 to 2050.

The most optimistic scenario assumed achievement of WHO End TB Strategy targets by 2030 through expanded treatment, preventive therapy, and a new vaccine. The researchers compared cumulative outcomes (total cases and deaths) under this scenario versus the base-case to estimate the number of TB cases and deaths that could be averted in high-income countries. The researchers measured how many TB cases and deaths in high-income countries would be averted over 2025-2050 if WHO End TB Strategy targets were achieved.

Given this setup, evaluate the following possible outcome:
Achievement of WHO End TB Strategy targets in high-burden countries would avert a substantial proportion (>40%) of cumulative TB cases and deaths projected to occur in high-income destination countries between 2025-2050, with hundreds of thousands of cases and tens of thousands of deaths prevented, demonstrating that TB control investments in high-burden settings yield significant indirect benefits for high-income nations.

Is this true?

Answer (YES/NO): NO